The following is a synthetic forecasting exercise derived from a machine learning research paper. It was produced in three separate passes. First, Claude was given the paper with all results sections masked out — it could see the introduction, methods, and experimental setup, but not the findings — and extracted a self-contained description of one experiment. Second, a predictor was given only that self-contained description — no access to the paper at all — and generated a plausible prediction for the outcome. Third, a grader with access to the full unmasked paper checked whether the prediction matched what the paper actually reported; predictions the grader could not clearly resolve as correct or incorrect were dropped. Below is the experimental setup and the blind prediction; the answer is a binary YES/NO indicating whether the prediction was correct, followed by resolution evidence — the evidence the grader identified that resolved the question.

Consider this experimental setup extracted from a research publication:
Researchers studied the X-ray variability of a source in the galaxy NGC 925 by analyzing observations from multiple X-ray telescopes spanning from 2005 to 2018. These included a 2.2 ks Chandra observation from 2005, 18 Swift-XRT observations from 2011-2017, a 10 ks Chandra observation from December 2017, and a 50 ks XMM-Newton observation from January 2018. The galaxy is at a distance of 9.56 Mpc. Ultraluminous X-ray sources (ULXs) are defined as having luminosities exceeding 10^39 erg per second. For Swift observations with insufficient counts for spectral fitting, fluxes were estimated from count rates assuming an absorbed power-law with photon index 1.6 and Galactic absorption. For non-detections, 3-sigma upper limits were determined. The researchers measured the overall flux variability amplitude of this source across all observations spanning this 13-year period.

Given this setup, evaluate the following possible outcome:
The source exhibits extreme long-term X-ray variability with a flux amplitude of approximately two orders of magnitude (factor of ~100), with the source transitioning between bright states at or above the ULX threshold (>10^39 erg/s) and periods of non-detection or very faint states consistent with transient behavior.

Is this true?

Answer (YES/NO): NO